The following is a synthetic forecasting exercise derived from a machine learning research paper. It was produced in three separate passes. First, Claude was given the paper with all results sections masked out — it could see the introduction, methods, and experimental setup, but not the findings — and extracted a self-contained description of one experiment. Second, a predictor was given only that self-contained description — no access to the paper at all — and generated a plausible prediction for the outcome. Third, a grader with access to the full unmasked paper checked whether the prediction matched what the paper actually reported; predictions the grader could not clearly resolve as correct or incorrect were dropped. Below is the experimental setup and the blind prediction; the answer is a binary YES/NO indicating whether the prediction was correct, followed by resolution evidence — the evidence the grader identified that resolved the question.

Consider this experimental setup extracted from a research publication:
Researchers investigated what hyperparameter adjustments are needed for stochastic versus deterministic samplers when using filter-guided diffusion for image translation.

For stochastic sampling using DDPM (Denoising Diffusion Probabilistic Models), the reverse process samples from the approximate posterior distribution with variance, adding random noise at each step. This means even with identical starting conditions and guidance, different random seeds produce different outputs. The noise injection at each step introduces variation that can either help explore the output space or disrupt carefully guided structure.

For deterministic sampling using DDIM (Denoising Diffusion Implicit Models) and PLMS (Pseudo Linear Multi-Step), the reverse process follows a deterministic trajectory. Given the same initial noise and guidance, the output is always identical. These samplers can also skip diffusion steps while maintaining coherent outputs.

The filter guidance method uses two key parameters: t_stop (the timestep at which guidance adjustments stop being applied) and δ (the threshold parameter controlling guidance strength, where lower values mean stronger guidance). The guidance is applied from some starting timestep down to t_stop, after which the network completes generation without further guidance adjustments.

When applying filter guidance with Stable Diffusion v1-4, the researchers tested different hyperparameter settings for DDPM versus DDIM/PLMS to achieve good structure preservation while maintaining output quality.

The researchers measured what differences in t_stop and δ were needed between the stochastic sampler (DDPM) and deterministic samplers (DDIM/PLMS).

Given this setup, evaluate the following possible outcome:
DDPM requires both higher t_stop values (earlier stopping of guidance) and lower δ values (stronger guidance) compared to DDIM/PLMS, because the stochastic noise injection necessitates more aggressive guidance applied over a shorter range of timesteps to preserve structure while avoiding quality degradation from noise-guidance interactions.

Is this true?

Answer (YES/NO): NO